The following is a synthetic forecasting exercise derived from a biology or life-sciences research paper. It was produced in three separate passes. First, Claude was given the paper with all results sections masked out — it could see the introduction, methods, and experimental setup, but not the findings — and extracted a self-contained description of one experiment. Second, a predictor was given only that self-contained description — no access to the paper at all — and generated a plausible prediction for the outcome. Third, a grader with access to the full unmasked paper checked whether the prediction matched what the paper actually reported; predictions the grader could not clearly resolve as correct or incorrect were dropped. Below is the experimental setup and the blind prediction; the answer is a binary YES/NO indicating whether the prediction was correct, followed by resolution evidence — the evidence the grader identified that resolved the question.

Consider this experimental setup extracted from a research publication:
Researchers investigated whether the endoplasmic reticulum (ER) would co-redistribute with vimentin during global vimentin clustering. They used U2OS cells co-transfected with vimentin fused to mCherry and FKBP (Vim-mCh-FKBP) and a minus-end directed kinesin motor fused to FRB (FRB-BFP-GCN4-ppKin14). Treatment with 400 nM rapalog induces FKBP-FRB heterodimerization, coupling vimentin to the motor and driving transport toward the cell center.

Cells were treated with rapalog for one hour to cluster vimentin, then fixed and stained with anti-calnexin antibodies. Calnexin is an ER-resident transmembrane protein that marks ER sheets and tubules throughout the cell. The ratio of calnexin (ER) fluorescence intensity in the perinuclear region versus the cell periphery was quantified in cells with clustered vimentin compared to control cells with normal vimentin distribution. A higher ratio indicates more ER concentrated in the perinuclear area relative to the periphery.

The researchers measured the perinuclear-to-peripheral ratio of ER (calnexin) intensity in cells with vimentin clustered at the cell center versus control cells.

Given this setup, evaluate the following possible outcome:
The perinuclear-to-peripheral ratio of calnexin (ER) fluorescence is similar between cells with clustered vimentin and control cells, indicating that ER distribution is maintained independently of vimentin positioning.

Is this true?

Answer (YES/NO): NO